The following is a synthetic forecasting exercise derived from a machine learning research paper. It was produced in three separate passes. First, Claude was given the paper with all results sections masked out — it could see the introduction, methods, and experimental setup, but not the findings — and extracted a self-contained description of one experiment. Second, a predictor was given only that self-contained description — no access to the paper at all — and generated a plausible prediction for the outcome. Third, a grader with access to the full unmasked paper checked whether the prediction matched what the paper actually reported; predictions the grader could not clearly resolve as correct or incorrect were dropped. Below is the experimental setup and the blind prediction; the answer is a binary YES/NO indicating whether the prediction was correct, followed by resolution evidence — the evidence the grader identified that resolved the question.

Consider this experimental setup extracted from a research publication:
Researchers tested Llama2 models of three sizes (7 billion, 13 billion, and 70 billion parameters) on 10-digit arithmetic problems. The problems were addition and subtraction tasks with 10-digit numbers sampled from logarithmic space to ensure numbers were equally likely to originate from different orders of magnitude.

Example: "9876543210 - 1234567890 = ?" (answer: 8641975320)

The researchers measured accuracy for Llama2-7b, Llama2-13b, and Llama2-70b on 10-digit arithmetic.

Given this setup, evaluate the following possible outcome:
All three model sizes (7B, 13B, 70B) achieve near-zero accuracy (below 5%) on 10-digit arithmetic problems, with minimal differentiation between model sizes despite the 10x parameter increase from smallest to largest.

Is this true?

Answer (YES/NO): NO